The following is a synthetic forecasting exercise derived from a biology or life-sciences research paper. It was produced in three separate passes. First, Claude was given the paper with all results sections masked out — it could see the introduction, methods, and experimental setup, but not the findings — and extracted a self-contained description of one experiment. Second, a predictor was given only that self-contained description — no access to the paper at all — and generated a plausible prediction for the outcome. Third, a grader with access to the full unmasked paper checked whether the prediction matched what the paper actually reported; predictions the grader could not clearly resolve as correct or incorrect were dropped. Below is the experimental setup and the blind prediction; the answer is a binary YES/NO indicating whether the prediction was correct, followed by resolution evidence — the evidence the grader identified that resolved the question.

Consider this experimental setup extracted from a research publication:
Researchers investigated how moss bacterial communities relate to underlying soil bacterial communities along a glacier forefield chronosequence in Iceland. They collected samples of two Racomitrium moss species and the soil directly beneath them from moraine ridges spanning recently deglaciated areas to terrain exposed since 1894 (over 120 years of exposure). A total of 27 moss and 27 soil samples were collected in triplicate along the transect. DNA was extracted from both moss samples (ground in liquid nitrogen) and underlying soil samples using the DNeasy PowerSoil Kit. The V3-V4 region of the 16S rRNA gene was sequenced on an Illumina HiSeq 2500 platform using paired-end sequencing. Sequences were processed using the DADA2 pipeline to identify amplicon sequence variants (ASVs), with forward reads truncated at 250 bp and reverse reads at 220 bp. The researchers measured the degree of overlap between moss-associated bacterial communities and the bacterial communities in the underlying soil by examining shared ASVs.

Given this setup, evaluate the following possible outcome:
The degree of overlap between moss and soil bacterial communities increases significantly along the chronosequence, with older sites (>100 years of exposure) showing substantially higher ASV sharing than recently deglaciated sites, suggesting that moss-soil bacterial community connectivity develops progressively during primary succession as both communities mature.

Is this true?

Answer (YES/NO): NO